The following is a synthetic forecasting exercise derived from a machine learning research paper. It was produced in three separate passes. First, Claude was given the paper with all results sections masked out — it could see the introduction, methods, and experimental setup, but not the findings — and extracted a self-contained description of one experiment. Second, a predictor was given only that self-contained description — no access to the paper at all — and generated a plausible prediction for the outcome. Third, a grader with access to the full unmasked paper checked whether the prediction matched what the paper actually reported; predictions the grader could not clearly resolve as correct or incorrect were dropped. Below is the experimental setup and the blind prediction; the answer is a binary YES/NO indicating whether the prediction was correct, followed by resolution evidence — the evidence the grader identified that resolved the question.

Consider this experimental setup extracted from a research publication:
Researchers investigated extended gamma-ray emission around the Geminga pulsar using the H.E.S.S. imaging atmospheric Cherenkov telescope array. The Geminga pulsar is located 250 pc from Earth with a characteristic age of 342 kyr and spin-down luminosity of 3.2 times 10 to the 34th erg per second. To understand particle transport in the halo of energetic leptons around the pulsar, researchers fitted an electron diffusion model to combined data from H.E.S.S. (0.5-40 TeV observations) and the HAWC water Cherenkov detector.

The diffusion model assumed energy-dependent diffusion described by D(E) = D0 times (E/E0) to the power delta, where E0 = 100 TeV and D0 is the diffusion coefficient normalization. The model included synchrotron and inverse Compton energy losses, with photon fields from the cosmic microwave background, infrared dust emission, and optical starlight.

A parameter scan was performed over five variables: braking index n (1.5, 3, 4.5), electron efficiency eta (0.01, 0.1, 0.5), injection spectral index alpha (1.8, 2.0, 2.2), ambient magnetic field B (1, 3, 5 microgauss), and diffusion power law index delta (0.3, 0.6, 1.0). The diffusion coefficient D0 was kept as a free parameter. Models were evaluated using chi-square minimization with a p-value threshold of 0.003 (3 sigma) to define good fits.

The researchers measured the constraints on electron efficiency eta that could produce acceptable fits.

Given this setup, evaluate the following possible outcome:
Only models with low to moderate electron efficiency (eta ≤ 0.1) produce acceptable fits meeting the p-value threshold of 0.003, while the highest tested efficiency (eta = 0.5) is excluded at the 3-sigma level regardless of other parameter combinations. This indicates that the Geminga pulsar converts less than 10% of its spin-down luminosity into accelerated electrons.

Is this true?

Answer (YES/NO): NO